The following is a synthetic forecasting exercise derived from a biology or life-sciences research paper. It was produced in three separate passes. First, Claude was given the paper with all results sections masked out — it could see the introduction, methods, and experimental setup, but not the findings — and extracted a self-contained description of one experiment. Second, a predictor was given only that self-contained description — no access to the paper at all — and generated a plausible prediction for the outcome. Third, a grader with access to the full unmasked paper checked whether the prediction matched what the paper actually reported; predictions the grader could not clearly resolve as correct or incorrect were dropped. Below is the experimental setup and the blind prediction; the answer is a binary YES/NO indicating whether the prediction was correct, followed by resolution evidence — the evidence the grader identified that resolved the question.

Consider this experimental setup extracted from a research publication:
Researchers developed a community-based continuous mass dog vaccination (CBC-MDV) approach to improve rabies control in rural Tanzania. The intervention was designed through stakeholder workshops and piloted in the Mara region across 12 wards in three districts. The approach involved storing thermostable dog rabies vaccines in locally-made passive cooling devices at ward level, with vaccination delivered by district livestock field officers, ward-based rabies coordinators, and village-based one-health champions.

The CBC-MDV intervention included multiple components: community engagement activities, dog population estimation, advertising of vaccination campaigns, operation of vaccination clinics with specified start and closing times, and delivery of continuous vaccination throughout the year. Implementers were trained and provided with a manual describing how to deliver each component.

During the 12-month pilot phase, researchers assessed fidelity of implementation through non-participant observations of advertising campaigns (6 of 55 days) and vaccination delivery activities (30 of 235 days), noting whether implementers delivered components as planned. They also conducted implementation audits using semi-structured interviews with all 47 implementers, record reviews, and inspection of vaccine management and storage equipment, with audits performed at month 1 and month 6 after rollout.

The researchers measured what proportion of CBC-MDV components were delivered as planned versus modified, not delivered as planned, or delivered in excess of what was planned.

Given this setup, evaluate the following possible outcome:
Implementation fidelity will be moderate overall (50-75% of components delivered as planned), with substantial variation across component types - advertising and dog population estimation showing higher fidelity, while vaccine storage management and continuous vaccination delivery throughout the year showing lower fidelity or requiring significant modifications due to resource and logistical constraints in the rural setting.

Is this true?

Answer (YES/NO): NO